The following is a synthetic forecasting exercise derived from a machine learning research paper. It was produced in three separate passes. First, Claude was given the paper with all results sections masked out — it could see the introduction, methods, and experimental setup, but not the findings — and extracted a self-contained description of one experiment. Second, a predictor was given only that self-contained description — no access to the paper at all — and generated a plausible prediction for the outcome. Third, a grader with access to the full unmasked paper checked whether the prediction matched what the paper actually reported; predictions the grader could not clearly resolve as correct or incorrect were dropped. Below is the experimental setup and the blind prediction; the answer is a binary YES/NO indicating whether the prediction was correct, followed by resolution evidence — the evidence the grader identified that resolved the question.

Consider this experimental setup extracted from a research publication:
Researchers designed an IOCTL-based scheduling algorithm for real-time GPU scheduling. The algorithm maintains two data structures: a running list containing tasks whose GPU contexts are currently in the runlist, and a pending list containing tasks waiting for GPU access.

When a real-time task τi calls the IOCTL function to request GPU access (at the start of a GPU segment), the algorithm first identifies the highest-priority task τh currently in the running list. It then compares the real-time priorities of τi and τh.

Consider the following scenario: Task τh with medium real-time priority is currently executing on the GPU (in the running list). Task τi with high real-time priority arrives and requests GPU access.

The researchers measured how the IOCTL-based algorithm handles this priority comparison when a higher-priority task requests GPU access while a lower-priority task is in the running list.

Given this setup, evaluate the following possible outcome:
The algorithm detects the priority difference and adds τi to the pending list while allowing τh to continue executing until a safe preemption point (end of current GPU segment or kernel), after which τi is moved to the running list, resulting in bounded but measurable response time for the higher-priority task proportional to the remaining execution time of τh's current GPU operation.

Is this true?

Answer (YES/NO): NO